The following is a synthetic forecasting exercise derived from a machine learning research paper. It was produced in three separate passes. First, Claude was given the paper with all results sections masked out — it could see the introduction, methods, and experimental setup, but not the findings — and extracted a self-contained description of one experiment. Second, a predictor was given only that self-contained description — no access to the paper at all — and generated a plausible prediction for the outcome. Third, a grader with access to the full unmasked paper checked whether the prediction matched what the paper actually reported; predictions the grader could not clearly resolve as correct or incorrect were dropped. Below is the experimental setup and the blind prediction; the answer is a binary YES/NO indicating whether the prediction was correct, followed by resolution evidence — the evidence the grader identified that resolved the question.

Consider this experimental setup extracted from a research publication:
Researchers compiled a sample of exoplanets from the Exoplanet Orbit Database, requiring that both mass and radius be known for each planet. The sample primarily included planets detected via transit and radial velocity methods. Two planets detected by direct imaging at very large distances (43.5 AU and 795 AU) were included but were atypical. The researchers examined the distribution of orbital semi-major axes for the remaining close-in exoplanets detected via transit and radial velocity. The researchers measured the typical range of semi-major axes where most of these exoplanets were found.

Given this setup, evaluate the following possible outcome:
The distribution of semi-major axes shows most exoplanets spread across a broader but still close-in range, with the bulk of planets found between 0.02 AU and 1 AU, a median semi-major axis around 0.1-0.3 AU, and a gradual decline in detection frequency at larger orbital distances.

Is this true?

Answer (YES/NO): NO